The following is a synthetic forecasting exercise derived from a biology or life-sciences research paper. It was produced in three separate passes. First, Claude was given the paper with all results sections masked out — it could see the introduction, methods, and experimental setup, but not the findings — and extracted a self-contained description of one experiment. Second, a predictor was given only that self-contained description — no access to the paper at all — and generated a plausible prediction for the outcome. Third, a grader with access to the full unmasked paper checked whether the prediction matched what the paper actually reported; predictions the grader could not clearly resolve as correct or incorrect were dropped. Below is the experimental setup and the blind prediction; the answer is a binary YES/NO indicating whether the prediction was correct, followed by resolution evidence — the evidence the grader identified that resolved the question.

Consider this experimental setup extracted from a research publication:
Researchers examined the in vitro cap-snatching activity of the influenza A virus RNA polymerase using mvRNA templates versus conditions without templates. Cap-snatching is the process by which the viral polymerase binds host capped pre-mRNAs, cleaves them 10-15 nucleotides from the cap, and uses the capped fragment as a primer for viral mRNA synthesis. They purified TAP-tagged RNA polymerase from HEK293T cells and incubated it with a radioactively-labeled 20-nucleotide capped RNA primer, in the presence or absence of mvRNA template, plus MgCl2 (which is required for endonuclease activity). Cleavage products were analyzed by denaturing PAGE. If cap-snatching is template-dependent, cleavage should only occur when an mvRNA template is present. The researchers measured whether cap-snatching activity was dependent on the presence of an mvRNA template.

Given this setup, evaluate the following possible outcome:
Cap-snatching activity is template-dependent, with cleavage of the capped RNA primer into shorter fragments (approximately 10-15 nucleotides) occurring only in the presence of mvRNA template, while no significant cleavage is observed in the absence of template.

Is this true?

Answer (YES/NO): YES